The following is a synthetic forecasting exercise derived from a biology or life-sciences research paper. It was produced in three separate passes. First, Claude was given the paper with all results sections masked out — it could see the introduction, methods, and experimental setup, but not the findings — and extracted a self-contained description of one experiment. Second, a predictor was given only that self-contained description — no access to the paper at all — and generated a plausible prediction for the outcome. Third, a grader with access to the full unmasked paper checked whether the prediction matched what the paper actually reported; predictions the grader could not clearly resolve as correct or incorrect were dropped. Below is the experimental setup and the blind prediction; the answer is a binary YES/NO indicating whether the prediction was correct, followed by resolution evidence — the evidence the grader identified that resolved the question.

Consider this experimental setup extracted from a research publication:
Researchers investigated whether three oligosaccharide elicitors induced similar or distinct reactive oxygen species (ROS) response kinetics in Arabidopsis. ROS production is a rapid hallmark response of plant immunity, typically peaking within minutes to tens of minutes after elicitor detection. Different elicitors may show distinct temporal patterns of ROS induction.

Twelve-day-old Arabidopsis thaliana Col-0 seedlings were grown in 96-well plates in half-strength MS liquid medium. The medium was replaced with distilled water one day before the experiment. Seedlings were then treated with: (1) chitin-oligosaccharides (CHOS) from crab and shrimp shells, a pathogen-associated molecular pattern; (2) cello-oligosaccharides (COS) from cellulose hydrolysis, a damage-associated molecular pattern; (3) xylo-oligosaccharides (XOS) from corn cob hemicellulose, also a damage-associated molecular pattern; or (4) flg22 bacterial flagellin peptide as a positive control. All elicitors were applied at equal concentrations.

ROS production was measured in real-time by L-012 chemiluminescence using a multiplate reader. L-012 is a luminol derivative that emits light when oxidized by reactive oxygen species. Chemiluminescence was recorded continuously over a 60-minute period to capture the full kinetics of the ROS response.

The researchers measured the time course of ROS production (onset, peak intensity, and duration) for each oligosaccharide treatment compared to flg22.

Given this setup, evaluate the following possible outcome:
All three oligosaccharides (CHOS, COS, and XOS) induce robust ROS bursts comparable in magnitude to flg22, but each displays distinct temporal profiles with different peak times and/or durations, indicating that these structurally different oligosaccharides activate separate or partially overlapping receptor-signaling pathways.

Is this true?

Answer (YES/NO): NO